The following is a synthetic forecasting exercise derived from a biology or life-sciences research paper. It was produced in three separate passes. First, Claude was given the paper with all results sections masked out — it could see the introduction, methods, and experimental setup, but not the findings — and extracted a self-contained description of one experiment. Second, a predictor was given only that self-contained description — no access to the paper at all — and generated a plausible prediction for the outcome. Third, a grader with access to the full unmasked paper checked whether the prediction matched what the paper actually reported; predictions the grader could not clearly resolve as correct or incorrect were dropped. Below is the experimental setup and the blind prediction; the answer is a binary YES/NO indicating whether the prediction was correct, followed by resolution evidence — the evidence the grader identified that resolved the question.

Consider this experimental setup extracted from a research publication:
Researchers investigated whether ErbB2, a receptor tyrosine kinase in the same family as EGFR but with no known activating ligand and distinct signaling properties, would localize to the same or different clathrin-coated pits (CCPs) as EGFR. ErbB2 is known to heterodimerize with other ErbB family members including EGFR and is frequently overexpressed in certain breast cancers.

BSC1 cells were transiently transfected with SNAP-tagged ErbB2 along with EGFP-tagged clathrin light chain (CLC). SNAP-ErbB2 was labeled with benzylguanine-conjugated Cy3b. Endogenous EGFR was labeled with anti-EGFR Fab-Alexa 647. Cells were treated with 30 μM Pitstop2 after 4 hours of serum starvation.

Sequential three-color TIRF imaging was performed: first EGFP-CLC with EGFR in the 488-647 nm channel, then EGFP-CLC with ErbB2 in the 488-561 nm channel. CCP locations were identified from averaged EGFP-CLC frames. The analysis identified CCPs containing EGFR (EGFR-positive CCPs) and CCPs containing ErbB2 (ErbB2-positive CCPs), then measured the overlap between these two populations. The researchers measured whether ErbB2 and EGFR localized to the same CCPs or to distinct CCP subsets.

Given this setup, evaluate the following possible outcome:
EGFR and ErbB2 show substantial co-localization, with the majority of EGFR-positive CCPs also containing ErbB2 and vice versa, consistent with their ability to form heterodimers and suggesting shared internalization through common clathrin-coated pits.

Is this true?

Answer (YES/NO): NO